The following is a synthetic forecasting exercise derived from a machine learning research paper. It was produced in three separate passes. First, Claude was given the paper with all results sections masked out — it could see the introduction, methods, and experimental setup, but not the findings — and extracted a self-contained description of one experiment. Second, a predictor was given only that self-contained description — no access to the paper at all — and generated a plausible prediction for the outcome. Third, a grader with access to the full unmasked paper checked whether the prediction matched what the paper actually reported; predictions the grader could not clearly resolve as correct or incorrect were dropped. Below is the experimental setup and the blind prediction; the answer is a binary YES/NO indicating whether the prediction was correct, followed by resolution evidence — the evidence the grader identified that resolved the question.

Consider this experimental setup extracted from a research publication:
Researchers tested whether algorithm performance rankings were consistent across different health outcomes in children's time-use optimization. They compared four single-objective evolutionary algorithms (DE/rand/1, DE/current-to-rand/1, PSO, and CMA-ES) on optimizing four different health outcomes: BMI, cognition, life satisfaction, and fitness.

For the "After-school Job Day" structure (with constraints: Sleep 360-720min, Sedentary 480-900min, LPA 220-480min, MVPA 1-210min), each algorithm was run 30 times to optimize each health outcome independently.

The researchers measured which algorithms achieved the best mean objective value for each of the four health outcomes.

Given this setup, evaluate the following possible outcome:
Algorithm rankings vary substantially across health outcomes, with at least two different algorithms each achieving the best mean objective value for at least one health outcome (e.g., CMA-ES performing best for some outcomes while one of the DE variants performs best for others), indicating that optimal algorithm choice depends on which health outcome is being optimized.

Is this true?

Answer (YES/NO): YES